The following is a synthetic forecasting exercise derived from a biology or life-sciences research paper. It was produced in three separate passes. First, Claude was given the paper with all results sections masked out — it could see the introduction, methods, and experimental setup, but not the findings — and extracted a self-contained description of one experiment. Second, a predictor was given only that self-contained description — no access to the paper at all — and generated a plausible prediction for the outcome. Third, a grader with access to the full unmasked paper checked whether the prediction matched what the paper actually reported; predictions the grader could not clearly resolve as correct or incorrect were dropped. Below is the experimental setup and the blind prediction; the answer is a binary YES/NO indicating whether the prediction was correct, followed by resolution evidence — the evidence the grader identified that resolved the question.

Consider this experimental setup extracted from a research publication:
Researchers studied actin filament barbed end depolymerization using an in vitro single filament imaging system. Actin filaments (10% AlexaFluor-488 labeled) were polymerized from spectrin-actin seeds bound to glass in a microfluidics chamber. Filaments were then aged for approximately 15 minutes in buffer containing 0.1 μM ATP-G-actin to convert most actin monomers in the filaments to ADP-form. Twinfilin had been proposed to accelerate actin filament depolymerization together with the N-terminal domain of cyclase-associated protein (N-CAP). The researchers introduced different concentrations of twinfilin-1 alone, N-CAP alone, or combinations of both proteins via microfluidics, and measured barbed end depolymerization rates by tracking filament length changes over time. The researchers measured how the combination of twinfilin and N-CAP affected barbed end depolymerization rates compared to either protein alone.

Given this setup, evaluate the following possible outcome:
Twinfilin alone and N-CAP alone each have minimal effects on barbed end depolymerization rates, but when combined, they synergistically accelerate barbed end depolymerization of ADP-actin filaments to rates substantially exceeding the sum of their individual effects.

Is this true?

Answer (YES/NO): NO